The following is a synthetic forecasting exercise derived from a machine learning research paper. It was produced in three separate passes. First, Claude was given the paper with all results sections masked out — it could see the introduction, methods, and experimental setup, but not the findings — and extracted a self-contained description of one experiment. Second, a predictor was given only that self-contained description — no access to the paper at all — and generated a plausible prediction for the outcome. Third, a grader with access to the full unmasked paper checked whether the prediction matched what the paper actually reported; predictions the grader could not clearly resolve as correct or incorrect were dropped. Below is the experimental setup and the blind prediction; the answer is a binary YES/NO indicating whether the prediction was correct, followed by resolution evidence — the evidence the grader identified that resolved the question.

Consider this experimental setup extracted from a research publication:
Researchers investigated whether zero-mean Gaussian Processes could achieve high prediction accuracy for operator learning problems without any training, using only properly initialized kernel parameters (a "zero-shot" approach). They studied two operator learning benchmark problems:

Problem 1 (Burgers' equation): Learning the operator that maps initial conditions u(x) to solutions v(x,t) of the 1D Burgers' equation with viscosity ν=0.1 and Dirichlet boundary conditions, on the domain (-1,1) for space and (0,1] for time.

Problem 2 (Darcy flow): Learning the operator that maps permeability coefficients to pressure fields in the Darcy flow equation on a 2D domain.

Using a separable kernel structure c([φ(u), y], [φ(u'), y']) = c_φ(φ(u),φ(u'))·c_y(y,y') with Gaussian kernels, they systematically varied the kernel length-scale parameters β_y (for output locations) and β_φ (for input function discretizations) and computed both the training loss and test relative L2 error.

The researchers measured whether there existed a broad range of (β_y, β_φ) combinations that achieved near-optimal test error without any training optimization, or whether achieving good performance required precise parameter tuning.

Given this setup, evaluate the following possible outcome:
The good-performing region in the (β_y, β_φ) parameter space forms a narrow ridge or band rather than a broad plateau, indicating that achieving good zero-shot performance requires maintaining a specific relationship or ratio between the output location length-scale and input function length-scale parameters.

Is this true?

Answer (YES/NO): NO